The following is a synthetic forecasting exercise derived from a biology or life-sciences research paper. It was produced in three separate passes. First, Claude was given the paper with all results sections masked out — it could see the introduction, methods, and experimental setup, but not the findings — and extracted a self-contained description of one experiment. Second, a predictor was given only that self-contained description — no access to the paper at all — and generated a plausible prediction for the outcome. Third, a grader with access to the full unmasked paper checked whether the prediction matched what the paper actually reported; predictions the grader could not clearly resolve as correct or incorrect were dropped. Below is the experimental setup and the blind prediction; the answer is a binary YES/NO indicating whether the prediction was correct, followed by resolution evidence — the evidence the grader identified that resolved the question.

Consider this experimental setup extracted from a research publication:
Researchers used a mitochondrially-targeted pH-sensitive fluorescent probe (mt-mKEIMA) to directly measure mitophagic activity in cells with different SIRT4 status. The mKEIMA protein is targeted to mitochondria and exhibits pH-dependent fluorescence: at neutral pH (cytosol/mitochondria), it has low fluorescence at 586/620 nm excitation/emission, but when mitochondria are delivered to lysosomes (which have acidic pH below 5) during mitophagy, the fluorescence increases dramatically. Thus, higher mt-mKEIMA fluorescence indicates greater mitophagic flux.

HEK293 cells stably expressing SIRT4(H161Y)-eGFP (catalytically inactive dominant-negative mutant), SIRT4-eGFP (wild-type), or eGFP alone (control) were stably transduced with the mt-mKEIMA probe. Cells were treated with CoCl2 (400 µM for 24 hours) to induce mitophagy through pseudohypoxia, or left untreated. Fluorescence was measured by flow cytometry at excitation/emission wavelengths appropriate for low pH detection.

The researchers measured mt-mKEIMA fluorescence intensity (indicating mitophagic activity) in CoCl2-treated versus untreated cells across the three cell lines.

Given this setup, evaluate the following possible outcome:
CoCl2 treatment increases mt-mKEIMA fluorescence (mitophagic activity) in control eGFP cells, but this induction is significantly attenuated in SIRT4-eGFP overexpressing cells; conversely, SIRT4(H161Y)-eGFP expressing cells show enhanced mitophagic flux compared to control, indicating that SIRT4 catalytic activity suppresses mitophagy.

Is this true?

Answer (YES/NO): NO